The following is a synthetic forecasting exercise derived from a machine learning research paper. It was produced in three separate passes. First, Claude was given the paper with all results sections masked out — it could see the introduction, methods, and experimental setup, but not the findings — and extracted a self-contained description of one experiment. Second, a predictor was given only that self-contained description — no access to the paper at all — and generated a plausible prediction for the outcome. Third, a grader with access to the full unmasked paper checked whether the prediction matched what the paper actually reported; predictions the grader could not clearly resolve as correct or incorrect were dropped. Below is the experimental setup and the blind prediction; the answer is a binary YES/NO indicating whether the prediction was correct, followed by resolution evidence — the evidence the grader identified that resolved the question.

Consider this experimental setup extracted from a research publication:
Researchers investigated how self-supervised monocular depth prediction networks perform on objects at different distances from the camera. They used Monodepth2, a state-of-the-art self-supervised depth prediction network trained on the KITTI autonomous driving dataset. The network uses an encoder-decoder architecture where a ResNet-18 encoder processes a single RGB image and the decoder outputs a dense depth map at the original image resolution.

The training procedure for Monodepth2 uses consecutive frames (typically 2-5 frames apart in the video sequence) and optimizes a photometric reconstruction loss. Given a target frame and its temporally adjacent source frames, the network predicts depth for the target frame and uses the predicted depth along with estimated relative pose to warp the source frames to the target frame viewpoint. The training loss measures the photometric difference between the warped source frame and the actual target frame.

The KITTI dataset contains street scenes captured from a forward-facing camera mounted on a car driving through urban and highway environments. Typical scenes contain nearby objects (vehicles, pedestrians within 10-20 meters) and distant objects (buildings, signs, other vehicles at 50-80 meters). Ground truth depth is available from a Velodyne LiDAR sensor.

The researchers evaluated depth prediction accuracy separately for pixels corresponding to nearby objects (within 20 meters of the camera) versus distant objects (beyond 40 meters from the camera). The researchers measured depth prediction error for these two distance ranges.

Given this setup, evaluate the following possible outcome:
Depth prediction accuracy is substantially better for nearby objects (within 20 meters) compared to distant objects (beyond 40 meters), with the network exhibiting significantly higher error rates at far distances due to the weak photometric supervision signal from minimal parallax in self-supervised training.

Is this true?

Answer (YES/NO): YES